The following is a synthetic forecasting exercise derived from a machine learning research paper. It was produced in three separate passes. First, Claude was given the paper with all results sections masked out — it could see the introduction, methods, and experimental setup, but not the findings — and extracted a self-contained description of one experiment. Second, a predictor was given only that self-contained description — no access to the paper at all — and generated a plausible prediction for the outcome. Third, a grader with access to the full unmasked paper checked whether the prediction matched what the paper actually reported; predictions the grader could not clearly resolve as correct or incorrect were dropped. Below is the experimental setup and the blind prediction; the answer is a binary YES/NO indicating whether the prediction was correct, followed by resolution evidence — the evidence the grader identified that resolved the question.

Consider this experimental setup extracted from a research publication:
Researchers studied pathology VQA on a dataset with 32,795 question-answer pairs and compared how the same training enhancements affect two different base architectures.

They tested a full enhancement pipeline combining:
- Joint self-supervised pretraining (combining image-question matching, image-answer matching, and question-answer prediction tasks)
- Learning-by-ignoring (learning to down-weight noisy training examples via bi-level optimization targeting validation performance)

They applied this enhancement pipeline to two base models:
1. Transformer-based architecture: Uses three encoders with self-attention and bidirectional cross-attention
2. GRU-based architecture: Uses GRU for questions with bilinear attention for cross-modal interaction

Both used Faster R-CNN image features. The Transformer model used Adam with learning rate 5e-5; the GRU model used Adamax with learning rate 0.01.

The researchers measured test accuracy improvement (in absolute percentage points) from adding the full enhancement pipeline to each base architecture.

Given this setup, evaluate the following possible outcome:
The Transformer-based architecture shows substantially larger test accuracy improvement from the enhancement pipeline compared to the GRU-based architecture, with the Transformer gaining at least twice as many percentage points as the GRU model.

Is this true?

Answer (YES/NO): NO